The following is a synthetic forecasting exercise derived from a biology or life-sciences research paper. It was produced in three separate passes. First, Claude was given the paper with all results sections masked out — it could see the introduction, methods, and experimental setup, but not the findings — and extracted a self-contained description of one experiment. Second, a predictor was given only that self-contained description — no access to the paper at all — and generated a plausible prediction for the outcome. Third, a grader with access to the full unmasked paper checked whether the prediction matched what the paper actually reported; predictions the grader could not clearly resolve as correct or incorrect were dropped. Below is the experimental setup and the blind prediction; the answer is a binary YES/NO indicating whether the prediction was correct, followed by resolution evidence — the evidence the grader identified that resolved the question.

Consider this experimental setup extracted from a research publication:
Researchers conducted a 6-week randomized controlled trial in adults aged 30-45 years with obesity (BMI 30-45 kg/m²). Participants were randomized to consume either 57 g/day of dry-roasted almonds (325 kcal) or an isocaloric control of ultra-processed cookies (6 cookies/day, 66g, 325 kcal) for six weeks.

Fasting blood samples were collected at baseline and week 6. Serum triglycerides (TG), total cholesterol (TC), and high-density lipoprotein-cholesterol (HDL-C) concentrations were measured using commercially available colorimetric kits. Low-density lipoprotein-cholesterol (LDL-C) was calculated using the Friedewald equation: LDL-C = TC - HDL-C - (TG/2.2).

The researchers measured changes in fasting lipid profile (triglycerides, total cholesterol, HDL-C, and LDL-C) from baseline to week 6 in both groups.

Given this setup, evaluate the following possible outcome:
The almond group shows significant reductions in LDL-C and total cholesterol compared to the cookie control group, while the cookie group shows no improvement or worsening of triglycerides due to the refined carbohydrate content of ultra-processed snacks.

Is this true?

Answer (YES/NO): NO